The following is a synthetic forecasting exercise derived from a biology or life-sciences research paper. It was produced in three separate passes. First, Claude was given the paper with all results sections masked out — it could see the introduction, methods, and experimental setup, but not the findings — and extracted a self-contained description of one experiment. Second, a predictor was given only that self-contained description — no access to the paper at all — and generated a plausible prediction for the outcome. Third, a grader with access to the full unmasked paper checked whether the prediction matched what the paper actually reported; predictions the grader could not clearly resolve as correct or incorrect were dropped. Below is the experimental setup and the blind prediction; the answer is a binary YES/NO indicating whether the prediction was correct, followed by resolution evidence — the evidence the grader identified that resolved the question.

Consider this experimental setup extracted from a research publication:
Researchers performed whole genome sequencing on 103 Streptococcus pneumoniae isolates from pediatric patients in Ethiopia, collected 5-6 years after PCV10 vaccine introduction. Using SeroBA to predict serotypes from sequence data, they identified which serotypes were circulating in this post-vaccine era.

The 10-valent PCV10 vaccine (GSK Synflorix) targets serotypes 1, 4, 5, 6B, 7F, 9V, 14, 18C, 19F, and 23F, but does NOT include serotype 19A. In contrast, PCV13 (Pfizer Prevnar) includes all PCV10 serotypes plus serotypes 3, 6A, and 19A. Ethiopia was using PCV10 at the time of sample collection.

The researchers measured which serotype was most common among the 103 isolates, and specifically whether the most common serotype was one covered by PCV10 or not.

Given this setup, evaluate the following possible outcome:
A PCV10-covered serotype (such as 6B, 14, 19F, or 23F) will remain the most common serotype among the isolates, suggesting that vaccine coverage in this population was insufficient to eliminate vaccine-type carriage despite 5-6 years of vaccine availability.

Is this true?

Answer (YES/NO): NO